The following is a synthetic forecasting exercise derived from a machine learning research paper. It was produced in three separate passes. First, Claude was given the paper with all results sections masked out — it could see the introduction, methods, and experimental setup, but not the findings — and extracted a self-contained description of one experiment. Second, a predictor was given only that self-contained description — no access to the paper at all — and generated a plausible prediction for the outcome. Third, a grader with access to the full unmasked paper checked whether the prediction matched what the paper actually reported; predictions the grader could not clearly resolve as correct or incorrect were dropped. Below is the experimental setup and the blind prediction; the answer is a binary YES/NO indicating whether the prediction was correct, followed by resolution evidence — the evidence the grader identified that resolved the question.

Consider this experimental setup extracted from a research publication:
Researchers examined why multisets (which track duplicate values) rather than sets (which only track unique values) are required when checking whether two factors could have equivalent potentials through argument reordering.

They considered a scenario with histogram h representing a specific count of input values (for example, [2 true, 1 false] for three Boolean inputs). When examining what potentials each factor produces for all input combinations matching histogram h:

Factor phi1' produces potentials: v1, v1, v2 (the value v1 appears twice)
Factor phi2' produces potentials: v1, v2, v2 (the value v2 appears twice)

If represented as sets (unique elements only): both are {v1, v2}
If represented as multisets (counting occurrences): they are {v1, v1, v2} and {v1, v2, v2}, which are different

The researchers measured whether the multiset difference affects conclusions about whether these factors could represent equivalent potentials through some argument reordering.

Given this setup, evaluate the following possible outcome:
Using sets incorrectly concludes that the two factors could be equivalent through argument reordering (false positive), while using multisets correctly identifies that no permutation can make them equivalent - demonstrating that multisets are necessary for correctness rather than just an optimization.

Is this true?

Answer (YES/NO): YES